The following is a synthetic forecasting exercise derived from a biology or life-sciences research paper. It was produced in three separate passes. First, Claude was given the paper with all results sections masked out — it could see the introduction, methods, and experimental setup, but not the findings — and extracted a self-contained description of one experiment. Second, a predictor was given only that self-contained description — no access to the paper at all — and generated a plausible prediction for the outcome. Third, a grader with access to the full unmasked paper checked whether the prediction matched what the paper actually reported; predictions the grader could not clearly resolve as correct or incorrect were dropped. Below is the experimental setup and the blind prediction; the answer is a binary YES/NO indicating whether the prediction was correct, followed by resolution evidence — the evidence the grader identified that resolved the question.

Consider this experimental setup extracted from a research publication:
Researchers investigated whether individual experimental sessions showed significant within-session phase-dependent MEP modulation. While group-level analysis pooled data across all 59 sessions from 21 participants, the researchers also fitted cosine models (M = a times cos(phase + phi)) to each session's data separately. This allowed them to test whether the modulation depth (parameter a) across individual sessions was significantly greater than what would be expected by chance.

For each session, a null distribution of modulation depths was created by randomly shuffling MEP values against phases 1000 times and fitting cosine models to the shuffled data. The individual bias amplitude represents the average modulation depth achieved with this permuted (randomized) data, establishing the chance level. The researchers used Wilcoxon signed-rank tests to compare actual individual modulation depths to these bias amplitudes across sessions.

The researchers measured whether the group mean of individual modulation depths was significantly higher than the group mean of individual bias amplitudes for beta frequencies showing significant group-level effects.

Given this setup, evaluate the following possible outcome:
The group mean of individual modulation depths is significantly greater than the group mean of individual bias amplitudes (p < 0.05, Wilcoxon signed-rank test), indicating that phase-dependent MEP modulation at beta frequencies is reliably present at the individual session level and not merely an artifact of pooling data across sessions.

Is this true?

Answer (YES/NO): YES